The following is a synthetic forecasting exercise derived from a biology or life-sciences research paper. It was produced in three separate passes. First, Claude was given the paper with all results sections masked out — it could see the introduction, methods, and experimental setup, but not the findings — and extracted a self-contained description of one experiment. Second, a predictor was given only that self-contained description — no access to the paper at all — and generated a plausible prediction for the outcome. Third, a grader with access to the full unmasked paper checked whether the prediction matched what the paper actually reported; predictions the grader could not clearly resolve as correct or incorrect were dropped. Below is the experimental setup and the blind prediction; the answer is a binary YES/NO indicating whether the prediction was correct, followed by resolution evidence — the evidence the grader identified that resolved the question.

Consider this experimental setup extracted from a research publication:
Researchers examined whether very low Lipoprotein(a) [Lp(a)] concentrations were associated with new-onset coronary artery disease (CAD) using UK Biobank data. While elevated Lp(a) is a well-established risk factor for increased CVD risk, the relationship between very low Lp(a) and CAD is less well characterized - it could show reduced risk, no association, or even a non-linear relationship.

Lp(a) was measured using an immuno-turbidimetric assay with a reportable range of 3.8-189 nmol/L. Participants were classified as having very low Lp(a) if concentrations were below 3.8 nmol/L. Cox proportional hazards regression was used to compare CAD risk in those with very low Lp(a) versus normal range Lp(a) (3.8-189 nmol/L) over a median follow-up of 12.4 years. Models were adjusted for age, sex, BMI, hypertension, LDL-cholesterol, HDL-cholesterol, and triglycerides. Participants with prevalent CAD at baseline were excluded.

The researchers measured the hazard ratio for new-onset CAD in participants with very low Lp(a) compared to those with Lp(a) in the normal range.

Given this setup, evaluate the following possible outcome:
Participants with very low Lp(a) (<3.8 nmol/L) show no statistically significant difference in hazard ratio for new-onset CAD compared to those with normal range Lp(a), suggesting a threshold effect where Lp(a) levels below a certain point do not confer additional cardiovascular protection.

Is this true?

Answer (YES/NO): NO